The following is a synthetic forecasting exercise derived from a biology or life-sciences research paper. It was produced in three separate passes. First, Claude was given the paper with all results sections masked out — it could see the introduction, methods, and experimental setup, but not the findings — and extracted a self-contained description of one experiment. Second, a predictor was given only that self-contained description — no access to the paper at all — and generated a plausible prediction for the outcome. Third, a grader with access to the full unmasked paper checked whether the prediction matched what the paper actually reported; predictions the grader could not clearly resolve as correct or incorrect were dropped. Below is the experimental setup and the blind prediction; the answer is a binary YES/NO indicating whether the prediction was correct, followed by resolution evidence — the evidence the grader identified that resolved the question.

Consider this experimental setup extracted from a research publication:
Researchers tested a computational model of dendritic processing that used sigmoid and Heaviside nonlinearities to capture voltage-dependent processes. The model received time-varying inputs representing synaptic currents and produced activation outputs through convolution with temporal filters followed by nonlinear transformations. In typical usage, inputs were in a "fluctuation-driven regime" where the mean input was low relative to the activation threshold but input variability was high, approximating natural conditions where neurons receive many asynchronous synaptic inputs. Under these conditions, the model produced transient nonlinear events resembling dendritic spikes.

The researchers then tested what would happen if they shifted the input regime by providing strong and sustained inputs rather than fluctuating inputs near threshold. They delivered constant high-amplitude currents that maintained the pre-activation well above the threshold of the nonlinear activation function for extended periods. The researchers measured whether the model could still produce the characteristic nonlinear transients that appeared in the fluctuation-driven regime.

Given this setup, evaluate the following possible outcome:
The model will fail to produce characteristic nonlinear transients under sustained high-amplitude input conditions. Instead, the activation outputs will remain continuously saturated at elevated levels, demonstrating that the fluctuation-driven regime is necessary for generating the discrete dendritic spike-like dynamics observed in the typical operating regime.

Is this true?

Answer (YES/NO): YES